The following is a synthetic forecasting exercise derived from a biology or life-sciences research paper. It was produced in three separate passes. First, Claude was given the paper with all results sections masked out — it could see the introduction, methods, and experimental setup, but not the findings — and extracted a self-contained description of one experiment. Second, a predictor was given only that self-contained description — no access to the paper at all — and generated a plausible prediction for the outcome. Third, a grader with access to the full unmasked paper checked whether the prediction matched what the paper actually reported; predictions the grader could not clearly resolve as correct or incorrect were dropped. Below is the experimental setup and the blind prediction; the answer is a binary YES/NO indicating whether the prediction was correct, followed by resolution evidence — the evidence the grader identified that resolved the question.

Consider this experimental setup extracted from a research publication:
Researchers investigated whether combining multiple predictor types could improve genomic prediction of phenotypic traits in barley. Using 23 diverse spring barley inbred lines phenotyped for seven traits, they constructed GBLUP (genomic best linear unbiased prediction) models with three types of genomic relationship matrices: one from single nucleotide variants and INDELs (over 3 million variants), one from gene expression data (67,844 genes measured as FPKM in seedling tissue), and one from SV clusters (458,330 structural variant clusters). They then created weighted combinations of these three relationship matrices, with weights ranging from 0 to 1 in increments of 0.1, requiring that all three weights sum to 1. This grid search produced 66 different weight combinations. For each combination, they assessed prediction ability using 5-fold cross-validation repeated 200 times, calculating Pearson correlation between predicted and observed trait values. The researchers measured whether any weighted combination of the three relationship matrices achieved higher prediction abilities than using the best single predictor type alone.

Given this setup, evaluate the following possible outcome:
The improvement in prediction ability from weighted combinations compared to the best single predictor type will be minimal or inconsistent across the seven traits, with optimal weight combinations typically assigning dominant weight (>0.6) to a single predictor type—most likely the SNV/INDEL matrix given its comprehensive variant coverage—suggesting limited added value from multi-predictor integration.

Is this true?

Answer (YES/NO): NO